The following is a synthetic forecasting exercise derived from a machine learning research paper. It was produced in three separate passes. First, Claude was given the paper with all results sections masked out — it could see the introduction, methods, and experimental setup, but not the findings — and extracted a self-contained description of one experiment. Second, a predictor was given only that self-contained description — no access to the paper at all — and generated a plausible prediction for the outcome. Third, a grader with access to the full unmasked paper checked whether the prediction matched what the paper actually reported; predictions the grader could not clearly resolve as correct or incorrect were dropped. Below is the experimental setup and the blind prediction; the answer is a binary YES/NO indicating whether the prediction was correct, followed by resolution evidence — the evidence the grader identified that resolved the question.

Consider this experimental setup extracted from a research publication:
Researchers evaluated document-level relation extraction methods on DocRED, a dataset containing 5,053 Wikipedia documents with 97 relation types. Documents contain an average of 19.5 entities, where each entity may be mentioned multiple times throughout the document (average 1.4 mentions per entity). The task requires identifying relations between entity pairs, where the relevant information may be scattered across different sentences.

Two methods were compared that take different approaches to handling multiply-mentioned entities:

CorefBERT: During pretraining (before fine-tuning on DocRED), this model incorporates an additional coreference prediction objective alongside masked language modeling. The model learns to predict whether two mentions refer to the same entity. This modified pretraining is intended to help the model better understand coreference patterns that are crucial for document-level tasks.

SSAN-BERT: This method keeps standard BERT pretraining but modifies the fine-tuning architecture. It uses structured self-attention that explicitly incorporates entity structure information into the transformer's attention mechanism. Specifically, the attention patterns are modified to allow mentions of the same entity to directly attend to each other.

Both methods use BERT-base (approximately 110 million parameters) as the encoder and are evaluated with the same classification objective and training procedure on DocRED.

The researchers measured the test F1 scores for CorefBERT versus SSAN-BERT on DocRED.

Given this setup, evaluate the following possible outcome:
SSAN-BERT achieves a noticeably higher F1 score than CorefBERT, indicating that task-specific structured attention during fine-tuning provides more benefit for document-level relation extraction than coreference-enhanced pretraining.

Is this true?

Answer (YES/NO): YES